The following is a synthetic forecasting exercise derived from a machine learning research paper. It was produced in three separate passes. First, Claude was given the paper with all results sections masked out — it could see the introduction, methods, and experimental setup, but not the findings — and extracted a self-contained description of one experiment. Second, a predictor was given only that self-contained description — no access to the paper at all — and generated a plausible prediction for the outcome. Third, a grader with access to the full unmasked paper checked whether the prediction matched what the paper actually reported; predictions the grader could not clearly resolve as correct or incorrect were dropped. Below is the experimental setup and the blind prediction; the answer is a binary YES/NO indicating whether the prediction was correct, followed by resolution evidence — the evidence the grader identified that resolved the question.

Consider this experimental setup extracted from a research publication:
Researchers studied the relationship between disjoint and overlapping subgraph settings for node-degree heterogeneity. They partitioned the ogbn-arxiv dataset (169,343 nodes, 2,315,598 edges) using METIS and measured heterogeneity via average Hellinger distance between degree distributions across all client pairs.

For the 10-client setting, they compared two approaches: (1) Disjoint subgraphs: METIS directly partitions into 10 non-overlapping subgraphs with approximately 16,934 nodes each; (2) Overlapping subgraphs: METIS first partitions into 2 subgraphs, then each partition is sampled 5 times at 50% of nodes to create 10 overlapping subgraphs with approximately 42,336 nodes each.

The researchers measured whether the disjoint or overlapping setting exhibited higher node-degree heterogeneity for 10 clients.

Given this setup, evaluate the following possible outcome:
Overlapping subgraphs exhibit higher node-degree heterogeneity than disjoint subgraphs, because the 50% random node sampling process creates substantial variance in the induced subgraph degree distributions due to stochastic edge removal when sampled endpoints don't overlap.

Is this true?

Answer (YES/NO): NO